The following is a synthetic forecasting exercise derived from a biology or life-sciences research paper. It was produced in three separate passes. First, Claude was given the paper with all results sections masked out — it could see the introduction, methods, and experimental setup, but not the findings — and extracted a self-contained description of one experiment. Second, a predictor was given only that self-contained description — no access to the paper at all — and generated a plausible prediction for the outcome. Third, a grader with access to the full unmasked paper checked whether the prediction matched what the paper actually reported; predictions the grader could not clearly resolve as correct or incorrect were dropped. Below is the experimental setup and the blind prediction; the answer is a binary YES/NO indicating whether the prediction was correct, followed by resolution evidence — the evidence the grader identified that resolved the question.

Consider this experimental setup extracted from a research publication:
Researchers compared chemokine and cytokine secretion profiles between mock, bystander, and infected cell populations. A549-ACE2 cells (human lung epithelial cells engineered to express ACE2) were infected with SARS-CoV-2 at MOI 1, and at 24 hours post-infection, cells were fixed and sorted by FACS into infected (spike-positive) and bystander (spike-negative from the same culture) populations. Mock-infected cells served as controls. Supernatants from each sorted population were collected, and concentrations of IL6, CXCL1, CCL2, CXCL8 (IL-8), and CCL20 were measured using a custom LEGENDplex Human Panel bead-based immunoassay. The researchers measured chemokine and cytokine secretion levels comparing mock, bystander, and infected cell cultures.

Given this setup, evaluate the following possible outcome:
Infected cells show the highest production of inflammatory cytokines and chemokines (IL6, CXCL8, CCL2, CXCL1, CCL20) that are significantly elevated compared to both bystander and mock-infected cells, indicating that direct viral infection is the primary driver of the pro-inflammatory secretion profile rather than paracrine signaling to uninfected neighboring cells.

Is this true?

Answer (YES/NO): YES